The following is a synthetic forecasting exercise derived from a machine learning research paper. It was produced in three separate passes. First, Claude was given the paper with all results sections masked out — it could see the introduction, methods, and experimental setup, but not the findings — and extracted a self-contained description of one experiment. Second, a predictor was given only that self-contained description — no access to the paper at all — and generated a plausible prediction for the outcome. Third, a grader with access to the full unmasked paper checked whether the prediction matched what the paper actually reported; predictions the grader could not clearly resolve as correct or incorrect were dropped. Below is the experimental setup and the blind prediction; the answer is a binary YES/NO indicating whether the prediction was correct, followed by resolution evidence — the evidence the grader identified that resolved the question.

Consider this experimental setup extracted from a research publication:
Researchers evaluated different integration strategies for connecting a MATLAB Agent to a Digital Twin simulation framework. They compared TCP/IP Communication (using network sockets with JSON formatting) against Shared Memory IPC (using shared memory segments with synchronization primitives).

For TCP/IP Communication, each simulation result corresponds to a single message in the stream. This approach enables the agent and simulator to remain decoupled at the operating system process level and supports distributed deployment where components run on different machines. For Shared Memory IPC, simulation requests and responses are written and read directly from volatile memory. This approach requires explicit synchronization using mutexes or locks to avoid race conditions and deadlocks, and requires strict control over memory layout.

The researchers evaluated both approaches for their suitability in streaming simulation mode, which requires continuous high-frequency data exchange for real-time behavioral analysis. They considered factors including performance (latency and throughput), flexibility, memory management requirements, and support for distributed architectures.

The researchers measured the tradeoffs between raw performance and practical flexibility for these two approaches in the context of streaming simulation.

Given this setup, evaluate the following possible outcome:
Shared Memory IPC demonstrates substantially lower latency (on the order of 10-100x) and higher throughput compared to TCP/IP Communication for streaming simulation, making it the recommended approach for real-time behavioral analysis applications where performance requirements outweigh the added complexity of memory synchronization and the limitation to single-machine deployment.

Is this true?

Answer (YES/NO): NO